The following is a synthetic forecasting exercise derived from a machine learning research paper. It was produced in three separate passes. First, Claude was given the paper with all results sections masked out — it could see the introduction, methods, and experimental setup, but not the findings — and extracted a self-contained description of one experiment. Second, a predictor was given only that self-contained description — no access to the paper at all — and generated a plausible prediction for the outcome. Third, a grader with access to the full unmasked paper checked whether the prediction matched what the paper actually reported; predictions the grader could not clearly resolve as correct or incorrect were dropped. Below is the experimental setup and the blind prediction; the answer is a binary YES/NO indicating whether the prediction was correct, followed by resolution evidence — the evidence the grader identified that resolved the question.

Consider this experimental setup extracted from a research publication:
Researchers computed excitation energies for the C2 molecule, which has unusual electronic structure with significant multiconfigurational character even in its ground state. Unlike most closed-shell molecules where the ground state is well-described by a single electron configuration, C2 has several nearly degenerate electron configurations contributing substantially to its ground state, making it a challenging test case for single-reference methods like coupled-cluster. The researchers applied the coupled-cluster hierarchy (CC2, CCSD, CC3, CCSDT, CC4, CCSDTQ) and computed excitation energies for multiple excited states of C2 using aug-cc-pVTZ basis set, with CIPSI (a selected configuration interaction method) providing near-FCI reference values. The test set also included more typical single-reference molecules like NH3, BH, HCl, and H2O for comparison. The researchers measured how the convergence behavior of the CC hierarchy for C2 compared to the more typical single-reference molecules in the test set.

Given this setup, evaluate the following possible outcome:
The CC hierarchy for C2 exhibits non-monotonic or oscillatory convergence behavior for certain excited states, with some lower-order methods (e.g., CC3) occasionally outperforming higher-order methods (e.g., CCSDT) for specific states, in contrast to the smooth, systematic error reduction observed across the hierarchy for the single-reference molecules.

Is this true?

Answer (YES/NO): NO